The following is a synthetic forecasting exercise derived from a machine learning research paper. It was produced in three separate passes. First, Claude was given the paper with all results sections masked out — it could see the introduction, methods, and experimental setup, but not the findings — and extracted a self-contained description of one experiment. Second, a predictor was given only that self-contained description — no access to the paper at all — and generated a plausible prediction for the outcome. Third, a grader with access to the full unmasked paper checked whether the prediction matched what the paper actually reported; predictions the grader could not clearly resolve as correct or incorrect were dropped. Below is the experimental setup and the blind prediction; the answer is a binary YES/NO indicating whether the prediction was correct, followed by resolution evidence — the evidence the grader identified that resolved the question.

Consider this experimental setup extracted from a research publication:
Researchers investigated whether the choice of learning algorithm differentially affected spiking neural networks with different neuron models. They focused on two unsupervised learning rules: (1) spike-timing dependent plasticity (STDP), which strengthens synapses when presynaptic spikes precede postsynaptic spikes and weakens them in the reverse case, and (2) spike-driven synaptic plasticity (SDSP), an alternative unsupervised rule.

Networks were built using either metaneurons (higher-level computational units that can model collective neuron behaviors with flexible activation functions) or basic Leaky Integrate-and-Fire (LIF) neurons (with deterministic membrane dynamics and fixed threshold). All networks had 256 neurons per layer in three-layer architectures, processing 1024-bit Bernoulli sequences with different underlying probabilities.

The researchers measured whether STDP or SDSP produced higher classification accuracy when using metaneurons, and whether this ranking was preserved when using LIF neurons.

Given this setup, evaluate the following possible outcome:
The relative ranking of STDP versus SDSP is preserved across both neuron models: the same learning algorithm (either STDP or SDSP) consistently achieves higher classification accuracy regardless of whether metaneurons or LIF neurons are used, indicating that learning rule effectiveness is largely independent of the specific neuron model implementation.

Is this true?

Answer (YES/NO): YES